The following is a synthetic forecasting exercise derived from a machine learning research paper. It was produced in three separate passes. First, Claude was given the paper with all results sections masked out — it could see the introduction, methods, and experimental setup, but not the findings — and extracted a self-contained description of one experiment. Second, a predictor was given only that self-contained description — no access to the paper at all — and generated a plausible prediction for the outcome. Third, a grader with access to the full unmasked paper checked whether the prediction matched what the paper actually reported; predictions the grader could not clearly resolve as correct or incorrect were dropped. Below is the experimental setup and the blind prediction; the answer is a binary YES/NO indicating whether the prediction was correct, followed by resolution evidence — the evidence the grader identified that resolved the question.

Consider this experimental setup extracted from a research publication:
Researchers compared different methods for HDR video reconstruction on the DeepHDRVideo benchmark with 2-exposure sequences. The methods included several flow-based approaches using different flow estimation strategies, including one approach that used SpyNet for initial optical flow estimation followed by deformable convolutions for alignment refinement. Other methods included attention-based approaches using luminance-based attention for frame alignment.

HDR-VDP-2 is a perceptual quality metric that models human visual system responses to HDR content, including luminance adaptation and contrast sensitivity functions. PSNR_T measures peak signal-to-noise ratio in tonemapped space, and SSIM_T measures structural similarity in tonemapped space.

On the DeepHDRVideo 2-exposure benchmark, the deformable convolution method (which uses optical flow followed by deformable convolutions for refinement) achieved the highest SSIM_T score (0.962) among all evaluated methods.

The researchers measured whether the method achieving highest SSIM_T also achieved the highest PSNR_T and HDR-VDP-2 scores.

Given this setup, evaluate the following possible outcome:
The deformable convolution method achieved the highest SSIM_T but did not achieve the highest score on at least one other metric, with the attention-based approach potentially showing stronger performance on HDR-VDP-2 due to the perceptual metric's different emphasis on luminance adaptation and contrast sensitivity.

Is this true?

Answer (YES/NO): NO